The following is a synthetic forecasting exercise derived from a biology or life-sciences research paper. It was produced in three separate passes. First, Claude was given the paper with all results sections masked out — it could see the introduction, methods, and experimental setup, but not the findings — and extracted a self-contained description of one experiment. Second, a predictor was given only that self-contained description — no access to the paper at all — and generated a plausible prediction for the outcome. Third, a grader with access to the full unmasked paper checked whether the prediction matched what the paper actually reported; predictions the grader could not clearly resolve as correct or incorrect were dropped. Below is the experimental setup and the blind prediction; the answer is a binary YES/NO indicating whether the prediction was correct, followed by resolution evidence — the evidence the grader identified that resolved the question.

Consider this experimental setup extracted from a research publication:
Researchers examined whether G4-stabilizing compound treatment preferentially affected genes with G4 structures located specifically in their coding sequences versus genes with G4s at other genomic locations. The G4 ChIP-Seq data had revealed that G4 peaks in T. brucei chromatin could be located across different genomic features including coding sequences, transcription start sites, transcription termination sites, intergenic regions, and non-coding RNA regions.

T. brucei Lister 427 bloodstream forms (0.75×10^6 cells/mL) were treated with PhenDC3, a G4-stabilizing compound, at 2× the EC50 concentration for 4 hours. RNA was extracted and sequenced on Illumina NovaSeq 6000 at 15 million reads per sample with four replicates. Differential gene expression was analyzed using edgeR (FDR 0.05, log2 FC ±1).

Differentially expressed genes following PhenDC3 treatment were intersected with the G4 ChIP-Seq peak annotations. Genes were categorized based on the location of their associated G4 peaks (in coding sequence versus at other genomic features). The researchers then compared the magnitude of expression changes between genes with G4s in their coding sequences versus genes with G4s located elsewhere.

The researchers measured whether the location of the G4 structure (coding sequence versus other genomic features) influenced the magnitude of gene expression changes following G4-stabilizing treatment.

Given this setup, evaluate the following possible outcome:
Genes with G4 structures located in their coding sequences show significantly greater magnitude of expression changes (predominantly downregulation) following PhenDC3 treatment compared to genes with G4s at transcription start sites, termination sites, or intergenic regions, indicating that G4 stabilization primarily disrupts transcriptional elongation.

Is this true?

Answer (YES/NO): NO